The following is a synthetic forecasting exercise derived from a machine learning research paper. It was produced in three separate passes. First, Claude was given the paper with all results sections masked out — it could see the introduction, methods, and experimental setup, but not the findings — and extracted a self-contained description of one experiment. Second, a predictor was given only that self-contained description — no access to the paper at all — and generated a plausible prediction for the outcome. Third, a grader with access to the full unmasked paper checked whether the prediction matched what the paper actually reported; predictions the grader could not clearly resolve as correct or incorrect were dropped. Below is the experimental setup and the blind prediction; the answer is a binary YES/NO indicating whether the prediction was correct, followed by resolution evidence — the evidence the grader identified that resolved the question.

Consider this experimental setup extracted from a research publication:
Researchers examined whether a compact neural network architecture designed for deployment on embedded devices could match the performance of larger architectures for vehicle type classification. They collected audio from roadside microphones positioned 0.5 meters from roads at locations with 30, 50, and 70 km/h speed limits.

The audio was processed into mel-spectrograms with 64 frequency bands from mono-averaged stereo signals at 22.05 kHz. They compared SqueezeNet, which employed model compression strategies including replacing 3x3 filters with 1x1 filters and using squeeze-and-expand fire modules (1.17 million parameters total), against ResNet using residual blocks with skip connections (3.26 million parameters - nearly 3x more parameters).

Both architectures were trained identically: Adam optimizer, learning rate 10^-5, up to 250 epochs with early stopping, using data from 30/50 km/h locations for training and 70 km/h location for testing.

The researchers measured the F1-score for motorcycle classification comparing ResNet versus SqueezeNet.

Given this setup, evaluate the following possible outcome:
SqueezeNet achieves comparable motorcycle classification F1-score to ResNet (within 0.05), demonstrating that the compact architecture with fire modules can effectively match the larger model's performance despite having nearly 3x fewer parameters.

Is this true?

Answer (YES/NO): YES